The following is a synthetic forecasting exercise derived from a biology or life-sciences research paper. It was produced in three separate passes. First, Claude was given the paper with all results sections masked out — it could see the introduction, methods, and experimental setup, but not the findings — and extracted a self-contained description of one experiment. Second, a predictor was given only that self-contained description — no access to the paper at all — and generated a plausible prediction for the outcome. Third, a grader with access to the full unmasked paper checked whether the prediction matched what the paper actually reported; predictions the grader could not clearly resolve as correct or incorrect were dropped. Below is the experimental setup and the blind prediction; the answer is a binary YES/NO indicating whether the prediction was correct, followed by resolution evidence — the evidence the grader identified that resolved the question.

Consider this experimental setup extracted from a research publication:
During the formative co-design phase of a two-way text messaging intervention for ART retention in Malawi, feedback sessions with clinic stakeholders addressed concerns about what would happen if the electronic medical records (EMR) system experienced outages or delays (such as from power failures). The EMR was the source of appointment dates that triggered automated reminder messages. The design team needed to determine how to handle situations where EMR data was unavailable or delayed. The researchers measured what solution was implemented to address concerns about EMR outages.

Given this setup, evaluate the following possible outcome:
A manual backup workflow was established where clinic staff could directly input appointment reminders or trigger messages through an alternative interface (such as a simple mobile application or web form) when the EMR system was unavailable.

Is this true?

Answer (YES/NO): NO